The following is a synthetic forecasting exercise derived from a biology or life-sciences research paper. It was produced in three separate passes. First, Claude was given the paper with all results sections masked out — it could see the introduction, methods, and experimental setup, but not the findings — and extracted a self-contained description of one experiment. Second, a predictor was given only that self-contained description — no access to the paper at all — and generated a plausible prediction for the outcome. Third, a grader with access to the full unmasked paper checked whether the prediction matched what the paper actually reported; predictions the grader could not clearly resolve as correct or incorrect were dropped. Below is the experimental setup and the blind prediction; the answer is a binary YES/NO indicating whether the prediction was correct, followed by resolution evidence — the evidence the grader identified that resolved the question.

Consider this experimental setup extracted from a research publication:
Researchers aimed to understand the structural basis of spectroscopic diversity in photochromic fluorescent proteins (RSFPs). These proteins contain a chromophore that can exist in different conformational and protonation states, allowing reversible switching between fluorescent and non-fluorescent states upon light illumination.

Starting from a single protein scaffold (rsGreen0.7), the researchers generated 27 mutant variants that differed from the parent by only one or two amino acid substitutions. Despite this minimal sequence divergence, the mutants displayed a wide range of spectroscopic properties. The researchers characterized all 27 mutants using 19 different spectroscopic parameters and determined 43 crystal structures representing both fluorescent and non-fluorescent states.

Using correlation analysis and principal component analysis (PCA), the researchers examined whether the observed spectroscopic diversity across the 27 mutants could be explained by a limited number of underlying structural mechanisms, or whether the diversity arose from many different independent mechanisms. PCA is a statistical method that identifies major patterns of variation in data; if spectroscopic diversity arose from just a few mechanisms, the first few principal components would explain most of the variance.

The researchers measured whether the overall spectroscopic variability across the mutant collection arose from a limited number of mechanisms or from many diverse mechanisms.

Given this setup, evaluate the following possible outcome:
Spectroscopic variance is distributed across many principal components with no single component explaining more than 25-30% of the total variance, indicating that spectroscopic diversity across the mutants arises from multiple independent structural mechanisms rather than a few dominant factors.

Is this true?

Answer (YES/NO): YES